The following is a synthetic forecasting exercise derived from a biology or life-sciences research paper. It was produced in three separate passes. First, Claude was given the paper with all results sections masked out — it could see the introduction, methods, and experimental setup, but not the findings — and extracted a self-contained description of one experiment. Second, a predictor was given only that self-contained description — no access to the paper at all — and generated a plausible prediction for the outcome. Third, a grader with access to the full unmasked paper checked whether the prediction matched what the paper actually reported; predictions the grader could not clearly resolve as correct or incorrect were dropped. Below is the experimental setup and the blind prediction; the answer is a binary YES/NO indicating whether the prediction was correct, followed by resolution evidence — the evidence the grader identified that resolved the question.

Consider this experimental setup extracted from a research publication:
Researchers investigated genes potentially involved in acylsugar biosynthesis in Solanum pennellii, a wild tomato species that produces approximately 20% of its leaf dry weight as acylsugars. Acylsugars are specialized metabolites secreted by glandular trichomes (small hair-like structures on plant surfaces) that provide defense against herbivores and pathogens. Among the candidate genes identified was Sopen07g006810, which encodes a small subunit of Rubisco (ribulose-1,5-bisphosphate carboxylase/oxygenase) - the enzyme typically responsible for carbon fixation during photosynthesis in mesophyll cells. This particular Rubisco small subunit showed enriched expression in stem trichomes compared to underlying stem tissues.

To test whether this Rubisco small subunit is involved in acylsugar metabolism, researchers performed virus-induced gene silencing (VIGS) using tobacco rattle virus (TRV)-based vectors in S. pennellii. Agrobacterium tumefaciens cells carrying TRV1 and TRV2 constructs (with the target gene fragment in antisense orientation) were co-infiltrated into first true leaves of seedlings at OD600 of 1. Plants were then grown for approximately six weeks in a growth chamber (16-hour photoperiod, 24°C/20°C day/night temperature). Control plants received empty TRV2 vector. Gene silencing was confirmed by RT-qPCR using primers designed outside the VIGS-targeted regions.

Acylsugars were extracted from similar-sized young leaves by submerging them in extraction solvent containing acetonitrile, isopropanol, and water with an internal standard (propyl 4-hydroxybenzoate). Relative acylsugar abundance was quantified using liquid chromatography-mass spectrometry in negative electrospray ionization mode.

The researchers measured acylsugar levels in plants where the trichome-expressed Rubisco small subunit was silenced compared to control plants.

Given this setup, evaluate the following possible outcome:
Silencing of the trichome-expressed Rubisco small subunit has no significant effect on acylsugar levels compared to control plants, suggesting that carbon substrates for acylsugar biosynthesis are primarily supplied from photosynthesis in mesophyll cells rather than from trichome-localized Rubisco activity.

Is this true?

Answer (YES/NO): NO